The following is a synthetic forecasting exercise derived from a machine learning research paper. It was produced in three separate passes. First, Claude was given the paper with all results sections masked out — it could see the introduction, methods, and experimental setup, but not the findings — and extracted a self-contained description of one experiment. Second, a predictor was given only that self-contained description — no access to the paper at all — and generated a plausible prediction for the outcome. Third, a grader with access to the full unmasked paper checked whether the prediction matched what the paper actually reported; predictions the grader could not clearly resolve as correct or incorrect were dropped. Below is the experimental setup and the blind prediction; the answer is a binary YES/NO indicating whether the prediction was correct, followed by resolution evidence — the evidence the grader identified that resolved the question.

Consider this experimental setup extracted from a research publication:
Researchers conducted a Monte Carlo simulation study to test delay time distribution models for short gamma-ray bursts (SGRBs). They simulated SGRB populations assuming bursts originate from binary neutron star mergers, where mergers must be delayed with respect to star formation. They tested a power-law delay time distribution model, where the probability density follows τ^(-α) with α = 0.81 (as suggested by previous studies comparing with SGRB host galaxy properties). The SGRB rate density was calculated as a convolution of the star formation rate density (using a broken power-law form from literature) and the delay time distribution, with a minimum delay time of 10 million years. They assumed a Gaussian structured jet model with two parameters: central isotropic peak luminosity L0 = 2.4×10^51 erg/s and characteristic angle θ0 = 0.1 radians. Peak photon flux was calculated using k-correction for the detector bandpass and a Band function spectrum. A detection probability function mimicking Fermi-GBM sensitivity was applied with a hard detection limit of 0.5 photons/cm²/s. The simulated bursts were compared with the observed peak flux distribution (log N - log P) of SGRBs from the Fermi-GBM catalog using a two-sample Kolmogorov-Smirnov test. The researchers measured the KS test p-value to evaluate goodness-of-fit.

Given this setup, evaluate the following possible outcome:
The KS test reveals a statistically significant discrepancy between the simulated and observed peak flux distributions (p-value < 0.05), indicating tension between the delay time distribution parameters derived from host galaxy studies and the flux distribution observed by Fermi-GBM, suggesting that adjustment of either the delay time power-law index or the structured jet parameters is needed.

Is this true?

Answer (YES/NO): NO